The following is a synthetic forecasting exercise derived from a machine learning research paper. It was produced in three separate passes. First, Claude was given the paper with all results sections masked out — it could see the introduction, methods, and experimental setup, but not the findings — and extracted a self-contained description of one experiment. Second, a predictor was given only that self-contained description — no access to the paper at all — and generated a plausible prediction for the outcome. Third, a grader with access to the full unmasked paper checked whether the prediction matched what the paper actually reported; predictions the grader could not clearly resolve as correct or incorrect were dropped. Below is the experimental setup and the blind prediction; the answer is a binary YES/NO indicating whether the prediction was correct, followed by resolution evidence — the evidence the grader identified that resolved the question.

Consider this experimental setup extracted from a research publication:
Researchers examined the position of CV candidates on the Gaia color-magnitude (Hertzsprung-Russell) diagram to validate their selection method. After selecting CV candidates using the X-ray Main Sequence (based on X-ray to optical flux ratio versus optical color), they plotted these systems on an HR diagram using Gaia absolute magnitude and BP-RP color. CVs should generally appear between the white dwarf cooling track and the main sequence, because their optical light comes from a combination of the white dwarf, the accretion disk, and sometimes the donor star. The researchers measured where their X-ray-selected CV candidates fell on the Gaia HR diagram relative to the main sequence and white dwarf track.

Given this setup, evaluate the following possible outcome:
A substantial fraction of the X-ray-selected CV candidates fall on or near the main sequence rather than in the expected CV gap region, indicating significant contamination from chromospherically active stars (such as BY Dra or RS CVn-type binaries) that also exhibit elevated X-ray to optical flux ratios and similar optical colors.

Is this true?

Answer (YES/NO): NO